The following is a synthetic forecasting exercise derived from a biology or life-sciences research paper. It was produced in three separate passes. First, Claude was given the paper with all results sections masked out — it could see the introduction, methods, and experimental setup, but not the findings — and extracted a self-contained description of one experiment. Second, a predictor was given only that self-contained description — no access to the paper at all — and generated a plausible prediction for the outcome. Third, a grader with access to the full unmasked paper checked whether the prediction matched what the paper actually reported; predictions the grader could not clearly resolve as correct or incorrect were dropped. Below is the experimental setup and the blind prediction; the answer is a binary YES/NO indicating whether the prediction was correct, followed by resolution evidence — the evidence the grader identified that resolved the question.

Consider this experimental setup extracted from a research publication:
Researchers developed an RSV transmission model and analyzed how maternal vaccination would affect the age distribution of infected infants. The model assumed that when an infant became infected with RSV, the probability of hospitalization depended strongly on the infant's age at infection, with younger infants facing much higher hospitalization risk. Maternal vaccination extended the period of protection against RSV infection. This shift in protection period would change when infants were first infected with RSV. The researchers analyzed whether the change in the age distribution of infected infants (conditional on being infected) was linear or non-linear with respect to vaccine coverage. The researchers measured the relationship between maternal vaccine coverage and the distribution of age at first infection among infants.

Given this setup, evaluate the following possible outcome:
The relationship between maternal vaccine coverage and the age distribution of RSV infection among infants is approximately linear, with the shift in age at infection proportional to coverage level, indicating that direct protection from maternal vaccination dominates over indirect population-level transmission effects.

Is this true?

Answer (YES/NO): NO